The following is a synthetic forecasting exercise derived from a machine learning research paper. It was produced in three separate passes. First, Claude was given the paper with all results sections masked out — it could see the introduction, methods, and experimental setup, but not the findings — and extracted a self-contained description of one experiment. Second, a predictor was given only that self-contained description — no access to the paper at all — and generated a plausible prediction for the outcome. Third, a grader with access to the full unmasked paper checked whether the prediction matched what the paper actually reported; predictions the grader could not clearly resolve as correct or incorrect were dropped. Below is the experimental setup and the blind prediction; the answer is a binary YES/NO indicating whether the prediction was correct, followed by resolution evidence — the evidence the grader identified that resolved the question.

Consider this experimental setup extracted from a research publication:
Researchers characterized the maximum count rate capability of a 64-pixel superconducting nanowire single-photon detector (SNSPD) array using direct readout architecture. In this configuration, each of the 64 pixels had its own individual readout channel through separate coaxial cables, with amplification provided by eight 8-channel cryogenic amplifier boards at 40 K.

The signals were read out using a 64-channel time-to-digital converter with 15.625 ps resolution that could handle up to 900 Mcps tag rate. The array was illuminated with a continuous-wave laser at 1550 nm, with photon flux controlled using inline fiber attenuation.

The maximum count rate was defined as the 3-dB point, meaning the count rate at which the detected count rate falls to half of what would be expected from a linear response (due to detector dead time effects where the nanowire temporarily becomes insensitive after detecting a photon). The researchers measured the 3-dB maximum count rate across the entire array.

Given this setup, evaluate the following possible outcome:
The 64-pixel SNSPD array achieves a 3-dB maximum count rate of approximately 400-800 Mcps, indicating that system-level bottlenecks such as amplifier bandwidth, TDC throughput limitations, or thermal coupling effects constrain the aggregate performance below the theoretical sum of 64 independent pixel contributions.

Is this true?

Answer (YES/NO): YES